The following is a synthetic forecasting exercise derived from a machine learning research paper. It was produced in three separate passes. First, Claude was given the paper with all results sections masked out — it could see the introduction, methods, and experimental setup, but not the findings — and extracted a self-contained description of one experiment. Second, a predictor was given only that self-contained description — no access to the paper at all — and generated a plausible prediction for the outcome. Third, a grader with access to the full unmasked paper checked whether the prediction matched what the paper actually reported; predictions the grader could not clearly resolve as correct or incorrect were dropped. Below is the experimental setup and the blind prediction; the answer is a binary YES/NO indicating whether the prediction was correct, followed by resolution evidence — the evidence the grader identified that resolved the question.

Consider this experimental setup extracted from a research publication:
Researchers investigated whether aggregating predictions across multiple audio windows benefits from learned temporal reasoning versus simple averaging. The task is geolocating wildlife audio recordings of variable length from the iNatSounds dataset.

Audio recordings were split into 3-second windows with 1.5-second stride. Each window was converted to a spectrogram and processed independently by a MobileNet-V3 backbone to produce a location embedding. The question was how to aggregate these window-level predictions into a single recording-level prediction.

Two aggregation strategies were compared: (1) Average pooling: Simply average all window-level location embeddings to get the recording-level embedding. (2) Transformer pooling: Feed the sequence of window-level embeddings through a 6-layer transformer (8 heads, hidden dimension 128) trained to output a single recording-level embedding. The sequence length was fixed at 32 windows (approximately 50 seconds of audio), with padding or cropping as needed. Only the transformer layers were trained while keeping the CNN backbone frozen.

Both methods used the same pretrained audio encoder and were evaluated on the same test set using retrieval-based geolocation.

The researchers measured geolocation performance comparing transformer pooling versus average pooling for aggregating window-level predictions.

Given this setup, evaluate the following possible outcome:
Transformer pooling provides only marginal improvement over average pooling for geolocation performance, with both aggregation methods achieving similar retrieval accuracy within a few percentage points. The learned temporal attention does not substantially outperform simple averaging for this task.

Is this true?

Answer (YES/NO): YES